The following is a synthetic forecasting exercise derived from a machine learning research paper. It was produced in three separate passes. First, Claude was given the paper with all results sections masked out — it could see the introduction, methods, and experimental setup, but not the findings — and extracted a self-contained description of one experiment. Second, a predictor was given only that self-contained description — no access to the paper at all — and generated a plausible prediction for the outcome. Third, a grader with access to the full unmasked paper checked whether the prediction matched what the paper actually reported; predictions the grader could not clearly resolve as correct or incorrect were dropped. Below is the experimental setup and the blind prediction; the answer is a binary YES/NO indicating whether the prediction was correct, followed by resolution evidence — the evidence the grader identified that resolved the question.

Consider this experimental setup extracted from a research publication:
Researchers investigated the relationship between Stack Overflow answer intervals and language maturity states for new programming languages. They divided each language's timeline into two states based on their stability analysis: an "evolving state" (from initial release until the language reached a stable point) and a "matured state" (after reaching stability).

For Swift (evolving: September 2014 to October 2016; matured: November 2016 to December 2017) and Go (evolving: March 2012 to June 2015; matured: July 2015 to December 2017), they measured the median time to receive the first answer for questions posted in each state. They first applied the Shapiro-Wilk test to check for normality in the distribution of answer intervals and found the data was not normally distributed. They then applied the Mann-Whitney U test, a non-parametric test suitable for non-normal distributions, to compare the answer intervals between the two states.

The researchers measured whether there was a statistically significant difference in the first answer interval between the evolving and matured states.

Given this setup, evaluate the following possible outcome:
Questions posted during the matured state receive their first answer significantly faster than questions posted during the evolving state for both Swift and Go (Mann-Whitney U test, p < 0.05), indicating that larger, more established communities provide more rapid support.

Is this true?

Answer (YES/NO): YES